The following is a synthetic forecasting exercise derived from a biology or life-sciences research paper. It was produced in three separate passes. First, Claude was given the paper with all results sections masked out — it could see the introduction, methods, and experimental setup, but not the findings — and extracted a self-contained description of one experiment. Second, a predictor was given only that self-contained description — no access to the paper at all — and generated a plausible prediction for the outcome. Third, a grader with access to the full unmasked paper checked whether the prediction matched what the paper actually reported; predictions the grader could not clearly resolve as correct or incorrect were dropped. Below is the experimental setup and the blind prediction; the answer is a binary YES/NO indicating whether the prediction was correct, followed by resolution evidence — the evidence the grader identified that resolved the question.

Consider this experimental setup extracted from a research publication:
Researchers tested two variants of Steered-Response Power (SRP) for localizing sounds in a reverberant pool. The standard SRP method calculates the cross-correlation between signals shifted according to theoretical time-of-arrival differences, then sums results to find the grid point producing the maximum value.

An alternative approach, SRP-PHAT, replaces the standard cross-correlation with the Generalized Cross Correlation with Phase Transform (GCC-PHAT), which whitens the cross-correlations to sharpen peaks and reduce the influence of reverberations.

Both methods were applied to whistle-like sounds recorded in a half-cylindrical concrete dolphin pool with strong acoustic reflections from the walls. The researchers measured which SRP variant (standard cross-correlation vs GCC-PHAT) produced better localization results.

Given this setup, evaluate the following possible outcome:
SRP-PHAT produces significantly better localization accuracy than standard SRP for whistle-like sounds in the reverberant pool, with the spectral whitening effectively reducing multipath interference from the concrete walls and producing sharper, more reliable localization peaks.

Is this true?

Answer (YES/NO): NO